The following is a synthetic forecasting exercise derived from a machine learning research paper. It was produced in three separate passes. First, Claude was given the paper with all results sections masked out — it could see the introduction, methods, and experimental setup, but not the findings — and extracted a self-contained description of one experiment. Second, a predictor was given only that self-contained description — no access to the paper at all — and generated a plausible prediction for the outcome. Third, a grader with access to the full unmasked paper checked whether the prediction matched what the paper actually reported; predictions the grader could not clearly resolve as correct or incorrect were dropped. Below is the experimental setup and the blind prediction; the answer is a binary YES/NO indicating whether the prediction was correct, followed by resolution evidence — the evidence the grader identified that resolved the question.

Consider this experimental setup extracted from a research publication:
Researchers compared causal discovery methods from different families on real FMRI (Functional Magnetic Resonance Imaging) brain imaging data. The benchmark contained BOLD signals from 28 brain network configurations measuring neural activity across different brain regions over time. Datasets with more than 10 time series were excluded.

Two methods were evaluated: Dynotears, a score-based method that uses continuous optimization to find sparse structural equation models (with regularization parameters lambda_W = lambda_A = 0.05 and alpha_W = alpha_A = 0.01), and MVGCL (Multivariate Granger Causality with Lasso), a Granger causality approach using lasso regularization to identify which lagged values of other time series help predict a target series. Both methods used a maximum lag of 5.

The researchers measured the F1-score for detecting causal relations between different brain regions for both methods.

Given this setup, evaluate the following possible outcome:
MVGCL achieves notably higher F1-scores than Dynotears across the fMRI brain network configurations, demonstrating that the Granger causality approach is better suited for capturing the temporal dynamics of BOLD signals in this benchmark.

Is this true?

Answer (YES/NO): NO